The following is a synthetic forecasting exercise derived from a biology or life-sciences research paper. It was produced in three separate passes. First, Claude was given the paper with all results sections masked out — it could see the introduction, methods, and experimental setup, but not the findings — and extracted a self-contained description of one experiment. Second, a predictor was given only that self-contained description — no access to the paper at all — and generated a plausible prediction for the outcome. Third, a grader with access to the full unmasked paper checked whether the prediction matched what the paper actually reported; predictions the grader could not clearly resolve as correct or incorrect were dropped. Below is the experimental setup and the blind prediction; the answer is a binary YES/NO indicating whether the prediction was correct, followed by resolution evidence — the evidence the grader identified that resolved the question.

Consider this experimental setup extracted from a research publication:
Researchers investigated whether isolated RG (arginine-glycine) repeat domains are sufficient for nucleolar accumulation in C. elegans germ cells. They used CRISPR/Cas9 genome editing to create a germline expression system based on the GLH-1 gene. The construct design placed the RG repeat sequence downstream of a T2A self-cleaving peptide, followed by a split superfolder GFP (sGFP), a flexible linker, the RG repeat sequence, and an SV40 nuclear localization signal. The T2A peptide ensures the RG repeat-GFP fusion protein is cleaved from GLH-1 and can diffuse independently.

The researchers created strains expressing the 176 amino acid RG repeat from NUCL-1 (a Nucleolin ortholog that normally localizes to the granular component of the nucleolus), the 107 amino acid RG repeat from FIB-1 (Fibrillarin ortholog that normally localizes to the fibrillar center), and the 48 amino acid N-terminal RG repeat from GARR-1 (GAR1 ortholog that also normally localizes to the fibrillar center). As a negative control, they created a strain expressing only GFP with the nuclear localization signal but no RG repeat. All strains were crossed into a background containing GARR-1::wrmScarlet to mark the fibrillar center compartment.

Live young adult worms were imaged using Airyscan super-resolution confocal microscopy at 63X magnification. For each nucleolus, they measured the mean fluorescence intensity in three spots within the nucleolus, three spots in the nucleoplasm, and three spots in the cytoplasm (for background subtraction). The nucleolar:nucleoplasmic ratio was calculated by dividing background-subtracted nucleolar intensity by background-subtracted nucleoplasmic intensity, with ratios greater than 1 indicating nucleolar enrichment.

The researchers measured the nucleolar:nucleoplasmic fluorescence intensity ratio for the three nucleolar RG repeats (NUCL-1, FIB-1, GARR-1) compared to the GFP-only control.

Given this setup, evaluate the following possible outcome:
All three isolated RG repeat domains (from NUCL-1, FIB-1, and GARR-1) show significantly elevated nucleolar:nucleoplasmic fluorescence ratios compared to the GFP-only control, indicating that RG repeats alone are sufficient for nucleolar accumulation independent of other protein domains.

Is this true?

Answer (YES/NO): YES